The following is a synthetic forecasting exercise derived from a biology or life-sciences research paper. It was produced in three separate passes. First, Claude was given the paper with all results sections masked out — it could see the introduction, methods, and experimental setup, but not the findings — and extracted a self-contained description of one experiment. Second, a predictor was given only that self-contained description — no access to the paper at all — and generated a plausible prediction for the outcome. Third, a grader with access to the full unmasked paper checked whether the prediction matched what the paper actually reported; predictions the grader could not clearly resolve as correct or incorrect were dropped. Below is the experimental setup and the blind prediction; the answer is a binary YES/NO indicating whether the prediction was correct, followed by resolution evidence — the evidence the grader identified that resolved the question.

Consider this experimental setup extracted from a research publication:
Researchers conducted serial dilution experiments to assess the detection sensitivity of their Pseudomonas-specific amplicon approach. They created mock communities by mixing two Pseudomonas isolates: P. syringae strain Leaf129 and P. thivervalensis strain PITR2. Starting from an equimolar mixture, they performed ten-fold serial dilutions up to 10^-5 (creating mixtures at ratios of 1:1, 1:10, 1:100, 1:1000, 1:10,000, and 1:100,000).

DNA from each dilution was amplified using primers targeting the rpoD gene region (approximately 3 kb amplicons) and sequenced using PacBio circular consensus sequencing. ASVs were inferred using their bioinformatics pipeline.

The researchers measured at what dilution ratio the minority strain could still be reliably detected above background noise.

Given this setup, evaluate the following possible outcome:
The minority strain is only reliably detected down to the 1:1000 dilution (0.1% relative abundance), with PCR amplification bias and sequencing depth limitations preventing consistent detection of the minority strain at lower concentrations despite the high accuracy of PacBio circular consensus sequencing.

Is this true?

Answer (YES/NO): YES